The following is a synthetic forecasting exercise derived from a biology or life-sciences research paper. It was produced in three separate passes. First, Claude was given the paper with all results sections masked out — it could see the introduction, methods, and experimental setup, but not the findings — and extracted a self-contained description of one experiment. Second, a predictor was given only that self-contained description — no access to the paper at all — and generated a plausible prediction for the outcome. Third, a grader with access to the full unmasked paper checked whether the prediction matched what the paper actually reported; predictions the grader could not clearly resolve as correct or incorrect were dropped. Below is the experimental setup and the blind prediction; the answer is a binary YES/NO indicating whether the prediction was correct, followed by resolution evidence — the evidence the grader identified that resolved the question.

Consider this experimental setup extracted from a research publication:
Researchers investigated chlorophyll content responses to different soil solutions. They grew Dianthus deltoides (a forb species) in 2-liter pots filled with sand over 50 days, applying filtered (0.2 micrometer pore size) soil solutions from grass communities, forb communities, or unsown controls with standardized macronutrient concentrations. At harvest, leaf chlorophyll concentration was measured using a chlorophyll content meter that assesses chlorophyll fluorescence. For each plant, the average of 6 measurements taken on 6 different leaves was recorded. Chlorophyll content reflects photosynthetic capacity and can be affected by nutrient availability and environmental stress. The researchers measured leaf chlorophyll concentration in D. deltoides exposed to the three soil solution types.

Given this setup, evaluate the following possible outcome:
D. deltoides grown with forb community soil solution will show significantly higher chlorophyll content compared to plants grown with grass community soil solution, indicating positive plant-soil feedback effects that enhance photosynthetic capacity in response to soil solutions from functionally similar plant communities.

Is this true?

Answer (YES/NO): NO